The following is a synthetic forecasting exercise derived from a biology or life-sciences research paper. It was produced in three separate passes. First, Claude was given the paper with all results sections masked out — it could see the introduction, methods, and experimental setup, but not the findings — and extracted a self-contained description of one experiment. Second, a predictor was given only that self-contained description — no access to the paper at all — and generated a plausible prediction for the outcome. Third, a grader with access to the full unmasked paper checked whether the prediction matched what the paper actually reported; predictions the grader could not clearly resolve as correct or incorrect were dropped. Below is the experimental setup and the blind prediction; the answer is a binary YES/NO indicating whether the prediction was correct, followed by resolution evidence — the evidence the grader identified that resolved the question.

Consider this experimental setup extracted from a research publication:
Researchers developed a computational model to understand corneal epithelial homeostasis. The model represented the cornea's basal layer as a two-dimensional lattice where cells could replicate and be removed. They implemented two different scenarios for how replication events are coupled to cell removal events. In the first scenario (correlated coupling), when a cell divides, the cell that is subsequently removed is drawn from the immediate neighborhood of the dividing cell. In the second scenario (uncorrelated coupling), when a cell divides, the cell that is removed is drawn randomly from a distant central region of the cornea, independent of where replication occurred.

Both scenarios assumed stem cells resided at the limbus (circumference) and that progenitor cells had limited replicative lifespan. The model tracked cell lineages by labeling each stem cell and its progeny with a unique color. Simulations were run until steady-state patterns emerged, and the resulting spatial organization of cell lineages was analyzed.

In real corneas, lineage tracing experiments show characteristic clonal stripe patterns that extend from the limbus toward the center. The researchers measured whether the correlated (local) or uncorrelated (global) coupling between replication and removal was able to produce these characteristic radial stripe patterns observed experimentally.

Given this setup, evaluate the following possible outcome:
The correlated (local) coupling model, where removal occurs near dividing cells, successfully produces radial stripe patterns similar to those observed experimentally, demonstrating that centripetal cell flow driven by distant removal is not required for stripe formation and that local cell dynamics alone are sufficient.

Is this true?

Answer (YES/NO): NO